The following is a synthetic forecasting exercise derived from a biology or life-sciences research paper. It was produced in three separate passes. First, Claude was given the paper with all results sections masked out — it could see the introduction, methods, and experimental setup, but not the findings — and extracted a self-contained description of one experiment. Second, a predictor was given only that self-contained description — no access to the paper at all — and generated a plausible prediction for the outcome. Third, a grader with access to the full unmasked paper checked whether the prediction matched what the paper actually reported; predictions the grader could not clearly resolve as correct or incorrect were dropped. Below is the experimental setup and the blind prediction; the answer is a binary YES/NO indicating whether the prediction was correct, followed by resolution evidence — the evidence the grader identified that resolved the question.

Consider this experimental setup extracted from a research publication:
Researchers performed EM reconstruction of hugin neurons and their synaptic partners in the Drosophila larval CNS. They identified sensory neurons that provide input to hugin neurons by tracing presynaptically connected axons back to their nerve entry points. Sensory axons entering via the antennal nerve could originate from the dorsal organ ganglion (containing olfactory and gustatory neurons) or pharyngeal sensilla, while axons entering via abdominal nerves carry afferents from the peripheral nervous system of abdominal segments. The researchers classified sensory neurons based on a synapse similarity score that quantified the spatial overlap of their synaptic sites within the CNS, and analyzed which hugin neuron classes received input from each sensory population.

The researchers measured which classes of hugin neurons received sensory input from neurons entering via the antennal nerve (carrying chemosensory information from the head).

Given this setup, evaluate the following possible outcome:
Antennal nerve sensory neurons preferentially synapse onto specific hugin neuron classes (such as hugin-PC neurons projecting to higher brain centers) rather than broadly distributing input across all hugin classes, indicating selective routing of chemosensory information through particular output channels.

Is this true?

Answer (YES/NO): YES